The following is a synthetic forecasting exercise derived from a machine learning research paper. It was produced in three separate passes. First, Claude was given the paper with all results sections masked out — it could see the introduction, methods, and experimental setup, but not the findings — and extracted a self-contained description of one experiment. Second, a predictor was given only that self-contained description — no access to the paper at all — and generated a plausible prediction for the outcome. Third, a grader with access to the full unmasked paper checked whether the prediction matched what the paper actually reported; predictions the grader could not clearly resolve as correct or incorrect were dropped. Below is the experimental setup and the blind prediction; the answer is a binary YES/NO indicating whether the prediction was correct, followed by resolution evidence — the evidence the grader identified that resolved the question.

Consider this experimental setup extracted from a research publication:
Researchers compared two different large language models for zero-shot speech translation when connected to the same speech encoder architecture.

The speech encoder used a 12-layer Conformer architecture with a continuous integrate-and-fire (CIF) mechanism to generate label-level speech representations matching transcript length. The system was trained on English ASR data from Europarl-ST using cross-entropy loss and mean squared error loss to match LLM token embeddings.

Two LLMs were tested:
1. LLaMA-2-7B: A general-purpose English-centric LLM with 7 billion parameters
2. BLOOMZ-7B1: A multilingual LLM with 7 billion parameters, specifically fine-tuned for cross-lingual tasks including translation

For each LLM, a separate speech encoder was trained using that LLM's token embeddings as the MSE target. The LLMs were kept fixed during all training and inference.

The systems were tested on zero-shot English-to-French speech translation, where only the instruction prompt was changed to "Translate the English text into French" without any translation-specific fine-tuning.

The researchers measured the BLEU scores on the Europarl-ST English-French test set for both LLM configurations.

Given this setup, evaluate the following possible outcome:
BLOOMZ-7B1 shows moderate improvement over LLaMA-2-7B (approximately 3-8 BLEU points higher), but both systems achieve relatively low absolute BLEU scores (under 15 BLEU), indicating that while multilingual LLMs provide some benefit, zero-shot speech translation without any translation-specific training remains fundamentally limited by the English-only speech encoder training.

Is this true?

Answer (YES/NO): YES